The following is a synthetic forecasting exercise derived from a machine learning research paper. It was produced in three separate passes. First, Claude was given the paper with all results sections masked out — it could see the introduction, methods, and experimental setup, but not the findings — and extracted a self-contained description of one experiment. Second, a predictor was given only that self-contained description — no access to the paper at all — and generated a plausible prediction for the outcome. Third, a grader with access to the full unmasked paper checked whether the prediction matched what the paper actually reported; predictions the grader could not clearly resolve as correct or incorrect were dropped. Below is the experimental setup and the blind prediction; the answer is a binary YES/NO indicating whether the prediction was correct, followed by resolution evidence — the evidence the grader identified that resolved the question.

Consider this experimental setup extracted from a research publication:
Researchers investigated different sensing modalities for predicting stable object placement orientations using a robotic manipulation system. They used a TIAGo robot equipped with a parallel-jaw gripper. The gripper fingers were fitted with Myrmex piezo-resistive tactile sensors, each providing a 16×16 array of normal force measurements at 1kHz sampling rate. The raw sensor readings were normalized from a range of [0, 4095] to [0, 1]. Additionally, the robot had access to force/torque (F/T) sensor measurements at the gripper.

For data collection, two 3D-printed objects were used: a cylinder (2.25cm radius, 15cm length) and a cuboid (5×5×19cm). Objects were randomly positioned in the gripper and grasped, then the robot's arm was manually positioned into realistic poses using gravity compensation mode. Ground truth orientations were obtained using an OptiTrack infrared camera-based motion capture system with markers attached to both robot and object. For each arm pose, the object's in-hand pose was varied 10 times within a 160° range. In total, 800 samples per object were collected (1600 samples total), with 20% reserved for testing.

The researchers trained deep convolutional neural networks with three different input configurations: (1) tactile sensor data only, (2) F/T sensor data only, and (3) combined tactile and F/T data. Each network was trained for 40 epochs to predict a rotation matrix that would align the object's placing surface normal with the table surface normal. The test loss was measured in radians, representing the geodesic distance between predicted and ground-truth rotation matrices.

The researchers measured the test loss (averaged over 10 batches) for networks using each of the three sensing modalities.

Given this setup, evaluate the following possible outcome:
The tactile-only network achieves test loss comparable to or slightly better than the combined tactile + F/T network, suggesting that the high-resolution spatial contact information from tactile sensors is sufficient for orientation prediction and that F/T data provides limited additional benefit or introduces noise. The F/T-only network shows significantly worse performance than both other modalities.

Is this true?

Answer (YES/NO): YES